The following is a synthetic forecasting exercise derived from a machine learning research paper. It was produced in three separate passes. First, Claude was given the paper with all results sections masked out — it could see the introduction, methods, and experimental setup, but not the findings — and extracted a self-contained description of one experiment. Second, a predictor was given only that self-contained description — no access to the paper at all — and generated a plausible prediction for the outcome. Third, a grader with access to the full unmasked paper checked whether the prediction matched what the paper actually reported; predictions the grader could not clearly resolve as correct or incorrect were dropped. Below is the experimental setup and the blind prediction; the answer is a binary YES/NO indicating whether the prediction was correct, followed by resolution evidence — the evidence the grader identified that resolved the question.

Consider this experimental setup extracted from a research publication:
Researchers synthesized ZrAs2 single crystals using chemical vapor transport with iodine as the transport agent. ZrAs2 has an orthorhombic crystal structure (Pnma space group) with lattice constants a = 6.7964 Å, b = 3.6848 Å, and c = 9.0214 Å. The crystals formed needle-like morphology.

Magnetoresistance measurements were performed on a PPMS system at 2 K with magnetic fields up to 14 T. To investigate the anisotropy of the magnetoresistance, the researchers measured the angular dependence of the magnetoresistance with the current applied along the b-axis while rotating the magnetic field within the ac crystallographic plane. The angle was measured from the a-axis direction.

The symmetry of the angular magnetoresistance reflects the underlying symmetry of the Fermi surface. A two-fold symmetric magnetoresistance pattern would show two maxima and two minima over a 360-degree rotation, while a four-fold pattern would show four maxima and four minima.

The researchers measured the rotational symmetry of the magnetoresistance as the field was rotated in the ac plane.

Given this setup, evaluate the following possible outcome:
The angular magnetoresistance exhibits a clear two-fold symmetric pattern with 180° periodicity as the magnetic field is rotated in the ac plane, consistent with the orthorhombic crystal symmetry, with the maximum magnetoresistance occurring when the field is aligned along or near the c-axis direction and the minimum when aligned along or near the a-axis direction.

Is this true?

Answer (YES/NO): YES